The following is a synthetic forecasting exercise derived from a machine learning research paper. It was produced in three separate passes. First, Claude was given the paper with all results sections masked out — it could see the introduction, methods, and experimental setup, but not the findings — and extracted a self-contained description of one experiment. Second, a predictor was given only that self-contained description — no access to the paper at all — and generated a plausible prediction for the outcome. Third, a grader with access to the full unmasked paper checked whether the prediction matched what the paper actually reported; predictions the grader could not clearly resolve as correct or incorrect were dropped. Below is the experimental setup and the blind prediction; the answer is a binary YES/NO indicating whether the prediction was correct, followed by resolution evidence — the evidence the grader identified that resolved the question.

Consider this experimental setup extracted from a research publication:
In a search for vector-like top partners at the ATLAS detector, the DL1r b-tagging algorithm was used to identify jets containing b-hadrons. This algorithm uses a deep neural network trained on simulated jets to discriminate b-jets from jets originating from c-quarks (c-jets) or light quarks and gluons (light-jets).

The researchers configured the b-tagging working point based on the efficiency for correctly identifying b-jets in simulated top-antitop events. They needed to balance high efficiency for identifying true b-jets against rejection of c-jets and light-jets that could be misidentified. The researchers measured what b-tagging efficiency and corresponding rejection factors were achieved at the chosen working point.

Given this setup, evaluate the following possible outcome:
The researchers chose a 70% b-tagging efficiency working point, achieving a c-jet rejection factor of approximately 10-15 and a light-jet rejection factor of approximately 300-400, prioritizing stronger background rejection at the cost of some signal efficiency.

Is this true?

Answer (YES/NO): NO